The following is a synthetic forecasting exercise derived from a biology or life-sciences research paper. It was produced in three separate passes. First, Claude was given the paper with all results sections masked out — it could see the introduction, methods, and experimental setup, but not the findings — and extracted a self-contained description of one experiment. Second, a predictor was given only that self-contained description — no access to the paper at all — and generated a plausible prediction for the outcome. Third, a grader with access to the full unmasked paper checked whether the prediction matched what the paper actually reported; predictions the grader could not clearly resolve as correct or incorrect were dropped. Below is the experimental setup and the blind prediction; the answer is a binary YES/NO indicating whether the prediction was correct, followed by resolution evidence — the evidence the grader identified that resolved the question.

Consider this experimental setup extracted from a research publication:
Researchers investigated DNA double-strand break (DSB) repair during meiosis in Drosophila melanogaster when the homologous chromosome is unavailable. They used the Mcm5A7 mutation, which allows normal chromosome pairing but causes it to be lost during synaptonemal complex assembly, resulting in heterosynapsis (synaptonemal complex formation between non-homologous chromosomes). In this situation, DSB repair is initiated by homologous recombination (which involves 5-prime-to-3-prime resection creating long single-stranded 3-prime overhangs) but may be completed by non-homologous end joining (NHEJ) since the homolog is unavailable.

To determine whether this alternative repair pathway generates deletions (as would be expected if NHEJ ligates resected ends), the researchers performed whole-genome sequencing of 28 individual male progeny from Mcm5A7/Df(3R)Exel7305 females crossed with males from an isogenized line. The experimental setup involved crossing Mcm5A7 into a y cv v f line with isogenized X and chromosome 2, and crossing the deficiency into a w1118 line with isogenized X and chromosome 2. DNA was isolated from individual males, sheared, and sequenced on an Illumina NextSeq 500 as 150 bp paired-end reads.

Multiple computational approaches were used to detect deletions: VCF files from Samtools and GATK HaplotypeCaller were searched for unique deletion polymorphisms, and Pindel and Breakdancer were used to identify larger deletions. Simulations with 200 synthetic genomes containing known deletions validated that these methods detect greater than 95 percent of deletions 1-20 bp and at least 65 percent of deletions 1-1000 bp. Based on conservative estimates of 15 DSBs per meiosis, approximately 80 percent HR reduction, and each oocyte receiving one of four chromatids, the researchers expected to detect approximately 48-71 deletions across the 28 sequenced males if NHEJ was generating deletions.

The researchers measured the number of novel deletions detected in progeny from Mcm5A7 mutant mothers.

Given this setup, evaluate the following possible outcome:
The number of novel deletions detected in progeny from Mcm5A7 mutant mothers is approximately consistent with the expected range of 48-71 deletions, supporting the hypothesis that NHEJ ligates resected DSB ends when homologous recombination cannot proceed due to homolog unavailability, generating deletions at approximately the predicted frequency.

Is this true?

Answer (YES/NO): NO